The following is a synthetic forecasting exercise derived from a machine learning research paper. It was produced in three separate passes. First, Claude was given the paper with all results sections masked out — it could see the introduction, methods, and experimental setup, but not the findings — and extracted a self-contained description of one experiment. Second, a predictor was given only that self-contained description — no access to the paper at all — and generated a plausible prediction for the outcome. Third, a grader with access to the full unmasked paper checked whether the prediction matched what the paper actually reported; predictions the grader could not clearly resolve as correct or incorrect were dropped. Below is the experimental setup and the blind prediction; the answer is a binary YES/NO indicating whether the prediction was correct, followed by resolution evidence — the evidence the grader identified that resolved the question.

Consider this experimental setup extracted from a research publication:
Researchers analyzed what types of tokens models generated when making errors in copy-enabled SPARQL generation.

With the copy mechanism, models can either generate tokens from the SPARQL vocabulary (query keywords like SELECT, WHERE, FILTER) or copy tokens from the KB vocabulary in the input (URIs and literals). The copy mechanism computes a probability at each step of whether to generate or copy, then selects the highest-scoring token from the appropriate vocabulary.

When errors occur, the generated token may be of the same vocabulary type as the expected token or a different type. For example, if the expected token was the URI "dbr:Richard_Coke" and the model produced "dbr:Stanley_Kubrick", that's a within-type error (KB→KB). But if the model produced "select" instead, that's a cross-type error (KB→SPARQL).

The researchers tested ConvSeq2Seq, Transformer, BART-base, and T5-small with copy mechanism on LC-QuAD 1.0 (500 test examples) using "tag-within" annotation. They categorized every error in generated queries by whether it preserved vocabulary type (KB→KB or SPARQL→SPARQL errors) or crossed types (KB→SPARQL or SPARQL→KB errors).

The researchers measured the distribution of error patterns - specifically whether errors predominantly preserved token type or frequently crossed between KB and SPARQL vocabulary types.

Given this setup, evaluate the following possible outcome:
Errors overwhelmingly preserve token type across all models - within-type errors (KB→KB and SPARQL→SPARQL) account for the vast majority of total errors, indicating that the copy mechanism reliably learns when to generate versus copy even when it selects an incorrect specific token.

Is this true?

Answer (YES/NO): YES